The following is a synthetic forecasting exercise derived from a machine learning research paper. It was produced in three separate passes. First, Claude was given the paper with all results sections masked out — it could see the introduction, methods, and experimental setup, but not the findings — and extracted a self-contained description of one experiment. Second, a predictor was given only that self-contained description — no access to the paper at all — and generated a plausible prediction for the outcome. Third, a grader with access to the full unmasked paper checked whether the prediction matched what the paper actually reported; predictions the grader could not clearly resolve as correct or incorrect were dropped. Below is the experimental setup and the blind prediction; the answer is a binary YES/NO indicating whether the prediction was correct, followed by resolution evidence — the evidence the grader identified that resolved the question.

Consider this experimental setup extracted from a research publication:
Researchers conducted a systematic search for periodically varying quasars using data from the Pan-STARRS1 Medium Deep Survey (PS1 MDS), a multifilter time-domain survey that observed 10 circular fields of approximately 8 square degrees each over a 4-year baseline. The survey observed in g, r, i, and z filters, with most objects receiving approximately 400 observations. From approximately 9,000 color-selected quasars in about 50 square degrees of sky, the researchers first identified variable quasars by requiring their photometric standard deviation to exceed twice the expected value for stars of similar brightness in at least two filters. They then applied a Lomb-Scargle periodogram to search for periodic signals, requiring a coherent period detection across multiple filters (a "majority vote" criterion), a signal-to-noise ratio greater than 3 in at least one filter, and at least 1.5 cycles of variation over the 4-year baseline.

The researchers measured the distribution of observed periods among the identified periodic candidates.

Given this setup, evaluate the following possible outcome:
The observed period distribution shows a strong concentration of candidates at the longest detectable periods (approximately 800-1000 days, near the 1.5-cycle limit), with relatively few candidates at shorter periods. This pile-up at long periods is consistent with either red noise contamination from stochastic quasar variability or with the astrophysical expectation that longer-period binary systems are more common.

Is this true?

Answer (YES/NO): YES